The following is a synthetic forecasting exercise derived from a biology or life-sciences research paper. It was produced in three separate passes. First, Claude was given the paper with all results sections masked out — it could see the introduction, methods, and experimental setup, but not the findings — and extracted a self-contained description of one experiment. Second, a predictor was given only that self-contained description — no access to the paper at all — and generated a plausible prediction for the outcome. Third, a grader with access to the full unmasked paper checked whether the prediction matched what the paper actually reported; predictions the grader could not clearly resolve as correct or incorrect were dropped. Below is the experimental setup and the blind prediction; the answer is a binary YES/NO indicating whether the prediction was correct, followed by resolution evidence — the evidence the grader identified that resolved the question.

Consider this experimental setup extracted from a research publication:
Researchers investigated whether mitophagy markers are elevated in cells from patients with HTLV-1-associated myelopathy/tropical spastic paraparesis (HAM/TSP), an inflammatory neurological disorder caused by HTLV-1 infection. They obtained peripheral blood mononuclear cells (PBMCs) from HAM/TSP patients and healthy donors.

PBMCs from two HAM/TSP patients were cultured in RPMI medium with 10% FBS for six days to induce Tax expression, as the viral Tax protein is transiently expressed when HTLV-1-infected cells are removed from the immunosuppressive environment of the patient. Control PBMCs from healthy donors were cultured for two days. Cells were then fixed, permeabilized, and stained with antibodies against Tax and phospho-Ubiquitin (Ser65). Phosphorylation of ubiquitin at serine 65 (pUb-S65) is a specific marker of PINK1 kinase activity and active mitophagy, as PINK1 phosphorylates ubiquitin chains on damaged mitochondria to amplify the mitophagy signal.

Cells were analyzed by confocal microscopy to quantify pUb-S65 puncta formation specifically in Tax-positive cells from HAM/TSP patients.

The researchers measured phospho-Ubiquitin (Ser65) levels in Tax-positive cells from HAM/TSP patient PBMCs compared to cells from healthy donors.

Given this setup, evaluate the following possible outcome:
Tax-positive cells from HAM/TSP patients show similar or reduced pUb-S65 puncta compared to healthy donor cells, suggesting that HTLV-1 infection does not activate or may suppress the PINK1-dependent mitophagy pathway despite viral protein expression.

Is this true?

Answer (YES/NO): NO